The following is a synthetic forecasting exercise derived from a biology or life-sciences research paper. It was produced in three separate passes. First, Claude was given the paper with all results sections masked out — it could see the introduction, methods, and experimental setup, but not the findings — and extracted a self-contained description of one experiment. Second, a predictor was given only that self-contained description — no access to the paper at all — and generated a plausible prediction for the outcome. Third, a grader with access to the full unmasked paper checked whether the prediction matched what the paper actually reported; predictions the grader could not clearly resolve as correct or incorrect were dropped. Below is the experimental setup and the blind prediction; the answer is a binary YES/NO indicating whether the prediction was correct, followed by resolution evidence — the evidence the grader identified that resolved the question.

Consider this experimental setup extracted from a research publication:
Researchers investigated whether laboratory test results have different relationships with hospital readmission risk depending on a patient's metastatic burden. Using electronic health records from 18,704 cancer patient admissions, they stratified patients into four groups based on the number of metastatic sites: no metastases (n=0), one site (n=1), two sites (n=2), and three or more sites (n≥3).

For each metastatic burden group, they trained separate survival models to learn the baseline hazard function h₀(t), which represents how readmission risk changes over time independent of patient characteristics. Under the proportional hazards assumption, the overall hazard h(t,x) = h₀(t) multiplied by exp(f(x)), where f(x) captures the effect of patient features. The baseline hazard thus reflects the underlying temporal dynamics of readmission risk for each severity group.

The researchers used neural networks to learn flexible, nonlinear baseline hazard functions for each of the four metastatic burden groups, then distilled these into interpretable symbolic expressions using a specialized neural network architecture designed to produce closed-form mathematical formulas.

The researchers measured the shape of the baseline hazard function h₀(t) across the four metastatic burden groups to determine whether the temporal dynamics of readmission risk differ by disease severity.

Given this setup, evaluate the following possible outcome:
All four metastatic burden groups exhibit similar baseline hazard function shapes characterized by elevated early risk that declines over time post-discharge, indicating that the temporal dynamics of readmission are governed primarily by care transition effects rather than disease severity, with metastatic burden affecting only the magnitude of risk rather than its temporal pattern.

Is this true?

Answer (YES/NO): NO